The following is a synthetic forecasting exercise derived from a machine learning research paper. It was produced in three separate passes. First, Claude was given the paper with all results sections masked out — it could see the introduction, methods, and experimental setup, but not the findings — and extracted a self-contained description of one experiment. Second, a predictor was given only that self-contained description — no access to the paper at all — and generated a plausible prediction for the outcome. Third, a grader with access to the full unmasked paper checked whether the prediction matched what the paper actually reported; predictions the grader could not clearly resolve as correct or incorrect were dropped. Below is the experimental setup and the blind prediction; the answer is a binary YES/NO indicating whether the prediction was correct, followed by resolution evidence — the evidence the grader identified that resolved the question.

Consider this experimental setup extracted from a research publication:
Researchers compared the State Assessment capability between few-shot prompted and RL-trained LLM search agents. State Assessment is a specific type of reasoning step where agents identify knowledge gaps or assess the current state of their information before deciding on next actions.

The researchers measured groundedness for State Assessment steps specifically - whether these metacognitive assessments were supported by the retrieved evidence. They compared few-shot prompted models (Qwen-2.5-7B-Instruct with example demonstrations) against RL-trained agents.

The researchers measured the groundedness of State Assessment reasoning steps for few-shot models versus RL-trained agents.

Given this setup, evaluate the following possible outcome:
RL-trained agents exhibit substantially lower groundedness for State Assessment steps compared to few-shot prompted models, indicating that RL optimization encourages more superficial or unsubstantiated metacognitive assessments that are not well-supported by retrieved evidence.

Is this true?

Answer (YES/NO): YES